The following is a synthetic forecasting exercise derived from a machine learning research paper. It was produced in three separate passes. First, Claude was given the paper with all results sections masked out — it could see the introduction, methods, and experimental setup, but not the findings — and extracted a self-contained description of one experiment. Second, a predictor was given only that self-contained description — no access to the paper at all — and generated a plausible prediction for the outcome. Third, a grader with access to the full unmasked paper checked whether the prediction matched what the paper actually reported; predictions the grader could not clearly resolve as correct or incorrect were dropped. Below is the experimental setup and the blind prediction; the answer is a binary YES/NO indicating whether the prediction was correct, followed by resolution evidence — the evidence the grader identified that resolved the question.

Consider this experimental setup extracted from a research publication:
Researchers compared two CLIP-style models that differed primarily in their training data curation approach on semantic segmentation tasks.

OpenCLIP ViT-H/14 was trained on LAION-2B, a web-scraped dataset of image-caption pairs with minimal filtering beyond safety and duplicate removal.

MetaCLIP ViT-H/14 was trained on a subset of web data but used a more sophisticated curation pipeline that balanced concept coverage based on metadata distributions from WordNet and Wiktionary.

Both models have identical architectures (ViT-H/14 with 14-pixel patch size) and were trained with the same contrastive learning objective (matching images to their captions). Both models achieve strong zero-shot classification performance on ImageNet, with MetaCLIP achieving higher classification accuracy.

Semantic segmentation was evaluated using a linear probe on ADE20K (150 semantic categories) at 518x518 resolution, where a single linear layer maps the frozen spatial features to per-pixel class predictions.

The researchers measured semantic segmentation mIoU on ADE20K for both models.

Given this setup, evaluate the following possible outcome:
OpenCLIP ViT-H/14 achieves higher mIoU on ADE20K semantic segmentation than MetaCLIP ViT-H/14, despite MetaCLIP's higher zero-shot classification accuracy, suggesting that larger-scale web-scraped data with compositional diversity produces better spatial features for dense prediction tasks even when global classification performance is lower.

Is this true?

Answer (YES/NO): YES